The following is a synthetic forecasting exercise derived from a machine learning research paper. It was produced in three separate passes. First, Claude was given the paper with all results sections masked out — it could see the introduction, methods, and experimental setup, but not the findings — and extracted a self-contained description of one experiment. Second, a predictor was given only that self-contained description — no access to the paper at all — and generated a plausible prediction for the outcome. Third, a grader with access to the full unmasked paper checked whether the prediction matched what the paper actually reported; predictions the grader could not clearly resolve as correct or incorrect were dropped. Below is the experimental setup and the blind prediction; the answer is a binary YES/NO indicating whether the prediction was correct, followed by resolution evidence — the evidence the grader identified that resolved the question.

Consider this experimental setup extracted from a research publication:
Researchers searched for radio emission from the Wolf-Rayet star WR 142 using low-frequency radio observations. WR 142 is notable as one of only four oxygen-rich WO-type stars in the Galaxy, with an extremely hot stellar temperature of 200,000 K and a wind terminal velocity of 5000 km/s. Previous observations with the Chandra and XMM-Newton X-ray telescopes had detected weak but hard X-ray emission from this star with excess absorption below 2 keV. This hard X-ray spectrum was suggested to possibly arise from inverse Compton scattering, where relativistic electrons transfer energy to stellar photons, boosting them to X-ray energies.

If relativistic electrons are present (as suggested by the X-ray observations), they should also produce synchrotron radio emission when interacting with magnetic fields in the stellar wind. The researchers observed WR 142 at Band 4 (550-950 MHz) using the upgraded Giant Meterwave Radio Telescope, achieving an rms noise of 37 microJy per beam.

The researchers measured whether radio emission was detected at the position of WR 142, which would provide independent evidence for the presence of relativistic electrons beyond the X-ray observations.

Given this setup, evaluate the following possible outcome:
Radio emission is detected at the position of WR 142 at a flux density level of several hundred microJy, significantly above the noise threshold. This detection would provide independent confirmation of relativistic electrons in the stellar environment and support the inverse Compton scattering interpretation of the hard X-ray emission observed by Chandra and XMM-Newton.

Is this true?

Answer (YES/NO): NO